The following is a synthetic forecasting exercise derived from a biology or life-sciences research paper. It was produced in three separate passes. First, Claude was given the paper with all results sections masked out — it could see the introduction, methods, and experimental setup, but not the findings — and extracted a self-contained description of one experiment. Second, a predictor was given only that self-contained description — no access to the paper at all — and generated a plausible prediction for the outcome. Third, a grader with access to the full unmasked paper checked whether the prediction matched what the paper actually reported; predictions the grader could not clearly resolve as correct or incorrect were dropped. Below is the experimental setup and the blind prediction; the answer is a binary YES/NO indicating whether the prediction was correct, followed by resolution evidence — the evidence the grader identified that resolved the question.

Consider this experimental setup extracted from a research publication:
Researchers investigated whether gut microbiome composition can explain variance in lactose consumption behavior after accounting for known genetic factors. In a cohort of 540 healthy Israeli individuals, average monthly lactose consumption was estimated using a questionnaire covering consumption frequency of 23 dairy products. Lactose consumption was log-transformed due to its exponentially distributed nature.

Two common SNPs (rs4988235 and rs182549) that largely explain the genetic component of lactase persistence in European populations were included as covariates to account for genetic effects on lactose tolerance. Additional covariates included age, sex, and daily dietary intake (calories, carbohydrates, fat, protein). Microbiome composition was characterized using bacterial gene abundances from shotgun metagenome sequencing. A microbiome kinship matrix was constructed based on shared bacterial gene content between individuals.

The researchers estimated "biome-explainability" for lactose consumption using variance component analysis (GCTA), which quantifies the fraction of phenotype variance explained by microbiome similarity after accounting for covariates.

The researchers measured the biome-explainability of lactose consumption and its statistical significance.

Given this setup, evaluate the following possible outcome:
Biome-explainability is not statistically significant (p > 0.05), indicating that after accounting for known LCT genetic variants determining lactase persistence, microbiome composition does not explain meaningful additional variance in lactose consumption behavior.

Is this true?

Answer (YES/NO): NO